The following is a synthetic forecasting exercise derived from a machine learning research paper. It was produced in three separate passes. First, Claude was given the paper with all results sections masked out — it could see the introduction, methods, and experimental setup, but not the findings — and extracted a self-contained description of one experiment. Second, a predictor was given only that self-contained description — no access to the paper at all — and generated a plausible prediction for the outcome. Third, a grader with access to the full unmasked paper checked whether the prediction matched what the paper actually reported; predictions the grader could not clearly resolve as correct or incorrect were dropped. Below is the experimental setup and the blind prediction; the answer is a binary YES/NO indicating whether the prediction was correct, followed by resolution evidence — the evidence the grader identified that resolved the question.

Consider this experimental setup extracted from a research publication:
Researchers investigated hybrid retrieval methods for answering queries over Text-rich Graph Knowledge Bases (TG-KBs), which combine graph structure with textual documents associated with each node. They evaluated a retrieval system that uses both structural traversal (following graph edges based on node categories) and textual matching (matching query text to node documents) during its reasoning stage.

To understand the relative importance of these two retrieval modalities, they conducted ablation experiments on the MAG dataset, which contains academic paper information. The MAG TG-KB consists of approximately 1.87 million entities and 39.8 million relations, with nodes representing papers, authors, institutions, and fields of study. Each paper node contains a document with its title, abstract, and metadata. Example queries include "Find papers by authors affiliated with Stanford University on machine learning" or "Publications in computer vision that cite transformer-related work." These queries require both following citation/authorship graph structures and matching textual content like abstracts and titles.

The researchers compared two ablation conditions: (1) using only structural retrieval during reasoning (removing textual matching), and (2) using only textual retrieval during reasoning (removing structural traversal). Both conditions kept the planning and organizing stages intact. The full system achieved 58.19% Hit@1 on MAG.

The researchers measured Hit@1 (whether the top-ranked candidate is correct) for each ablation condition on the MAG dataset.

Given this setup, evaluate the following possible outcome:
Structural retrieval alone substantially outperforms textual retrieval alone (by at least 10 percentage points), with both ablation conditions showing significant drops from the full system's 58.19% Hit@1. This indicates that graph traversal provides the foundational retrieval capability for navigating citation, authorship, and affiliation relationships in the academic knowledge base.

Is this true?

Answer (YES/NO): NO